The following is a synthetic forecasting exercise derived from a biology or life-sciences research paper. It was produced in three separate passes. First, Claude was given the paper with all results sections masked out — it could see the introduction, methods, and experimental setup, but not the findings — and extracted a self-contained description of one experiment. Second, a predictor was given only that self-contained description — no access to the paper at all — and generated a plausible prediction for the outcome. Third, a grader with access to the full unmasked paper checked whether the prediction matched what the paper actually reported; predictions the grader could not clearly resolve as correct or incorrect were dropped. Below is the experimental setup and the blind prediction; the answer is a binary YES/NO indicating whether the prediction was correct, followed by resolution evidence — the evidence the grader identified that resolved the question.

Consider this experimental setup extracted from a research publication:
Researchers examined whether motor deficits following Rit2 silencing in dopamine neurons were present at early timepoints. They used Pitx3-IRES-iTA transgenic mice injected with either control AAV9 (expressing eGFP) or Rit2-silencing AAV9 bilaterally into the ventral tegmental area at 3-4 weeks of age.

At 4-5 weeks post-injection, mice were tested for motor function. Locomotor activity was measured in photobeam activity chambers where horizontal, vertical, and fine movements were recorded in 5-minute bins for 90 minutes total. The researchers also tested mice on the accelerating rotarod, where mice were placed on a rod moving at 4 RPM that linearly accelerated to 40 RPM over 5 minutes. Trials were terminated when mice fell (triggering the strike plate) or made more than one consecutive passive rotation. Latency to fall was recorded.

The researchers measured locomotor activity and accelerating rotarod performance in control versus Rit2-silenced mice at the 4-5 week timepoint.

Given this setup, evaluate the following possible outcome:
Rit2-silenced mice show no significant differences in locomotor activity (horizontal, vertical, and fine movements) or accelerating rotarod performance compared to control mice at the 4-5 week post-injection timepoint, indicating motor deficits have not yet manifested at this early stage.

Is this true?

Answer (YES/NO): NO